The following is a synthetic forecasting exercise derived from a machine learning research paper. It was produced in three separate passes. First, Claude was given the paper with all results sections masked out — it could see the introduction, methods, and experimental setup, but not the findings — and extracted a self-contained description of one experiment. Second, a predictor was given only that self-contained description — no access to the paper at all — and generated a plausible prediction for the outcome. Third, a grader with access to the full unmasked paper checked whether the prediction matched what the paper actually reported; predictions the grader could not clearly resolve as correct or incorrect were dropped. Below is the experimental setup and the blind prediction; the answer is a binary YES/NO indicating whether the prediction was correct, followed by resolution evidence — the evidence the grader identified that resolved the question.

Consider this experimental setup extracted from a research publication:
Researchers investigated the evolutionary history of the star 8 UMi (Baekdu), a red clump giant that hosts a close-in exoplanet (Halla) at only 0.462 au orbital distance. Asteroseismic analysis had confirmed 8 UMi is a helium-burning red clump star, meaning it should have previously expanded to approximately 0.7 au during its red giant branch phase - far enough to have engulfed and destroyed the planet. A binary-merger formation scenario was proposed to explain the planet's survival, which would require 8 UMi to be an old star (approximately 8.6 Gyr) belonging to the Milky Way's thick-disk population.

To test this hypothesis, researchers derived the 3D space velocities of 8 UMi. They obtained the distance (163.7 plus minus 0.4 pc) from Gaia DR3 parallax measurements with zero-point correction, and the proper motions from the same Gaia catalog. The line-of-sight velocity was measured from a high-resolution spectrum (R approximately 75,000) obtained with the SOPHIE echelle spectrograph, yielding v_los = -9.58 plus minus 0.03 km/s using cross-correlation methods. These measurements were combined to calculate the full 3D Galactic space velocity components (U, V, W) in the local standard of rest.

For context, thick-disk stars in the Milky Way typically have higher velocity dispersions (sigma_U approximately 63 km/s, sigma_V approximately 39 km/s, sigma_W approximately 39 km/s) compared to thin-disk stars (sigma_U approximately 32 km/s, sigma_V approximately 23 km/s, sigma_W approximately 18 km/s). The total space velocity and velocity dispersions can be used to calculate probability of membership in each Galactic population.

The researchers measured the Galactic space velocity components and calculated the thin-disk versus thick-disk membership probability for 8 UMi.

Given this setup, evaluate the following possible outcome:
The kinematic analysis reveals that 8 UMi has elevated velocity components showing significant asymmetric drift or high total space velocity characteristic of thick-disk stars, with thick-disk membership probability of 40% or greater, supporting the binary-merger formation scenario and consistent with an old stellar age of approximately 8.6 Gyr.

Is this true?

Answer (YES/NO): NO